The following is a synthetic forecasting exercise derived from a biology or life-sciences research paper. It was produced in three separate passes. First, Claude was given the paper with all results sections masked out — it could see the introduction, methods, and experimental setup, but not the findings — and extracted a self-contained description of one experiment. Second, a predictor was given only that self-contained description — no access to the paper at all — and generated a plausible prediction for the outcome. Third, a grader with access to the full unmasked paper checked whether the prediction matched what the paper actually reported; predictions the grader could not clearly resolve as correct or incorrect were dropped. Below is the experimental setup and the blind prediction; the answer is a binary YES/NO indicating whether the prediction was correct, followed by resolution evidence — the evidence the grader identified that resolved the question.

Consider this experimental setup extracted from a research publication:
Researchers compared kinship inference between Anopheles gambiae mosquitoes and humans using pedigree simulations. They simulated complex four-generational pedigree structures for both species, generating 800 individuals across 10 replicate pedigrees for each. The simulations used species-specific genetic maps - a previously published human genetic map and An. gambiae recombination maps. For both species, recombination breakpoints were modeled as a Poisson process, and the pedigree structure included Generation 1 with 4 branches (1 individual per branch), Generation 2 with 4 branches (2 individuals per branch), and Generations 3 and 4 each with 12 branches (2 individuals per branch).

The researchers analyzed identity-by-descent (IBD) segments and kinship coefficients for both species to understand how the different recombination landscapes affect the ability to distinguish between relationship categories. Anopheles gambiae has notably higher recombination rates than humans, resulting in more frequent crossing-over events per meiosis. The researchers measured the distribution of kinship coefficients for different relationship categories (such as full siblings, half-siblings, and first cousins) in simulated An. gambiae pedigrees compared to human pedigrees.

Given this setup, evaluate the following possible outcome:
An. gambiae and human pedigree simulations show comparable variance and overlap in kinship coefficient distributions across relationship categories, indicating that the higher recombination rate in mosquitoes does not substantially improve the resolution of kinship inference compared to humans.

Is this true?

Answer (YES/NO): NO